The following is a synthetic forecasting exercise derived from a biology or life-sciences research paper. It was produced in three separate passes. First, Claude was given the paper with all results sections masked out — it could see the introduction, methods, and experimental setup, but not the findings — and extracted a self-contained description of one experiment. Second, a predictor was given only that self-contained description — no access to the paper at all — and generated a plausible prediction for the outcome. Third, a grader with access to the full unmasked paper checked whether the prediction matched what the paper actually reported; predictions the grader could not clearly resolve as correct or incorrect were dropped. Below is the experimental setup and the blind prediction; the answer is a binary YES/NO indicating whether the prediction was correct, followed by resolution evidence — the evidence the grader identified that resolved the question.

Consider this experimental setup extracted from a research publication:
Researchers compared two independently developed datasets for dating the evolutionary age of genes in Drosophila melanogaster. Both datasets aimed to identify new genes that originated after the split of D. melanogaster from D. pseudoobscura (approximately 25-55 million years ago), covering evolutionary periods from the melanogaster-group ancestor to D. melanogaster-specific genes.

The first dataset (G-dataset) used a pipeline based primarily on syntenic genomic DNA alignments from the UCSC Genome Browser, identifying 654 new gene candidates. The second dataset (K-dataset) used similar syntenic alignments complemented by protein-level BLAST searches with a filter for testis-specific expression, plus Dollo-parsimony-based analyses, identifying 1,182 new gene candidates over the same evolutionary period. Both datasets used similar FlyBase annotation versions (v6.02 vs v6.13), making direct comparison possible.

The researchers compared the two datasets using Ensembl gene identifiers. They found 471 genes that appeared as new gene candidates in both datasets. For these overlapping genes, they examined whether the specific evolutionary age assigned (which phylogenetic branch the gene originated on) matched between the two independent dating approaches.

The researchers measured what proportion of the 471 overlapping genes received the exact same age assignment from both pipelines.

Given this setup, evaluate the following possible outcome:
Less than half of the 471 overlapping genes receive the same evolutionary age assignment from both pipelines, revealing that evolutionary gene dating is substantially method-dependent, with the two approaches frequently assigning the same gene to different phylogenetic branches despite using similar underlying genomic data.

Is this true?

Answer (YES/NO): NO